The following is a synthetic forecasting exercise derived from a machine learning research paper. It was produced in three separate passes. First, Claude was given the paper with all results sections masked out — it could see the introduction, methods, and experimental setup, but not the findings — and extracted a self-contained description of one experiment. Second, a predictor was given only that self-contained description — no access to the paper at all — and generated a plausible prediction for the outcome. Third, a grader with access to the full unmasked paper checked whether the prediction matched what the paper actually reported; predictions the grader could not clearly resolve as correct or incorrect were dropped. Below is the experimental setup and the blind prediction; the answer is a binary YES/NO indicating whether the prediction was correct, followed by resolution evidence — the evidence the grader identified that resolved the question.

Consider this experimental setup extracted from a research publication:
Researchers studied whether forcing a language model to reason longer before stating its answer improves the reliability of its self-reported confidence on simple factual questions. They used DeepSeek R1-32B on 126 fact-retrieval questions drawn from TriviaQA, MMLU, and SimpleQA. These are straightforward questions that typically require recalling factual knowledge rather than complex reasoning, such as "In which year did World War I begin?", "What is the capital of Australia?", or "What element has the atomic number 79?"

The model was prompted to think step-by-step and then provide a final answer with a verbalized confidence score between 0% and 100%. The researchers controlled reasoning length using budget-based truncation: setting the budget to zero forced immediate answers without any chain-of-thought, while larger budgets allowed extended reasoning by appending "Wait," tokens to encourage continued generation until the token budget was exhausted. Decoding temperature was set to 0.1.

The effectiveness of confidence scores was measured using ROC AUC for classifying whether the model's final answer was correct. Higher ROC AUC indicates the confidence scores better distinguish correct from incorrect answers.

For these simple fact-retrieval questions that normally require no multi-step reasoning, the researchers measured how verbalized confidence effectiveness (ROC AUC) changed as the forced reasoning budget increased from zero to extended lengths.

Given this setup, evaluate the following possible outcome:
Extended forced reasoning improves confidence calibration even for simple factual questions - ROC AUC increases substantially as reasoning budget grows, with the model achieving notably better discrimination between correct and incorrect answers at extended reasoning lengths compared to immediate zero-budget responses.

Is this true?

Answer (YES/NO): YES